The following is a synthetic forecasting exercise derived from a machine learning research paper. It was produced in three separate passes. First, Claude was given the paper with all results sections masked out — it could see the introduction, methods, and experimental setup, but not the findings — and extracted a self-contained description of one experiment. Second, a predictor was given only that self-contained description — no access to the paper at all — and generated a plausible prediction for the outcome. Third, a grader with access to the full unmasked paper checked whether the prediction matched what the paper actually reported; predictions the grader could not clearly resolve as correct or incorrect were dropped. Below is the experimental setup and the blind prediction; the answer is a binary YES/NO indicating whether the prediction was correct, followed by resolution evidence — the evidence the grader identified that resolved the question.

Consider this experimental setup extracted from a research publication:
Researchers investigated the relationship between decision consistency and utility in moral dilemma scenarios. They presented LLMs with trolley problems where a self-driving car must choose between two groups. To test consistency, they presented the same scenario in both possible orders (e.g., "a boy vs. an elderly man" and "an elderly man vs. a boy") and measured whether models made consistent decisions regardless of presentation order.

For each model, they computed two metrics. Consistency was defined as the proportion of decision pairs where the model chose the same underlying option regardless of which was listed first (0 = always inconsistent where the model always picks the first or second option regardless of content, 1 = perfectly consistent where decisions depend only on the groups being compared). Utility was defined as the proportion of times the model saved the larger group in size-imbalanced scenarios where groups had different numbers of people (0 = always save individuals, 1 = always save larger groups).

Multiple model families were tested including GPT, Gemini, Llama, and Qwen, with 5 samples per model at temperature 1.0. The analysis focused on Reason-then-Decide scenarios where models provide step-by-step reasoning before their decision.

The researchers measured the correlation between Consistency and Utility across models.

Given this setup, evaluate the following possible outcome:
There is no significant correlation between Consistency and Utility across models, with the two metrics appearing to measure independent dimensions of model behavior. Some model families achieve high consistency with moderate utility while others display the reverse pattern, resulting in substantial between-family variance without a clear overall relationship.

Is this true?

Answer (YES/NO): NO